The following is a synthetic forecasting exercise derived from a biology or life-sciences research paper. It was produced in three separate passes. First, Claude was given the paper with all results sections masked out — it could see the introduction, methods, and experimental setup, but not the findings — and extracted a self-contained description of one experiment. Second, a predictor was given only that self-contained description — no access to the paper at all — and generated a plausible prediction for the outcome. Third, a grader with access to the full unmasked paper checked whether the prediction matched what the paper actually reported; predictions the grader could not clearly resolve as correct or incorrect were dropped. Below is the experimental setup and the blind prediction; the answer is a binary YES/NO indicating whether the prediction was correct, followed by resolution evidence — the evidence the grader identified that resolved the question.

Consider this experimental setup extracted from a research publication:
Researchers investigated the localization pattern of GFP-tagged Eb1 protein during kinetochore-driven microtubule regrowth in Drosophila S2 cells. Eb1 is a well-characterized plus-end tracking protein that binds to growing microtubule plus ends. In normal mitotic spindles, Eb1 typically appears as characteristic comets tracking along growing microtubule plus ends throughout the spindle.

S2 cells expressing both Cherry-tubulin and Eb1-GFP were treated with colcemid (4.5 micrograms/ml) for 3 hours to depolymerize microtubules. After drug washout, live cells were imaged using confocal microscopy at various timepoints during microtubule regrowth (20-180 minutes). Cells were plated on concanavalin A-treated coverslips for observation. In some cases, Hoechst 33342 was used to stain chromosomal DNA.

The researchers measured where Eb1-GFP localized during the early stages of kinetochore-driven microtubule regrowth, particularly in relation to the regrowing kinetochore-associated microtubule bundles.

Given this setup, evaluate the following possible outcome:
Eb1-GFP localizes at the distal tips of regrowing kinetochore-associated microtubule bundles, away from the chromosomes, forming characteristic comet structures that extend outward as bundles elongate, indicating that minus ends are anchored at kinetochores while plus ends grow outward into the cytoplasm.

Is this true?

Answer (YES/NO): NO